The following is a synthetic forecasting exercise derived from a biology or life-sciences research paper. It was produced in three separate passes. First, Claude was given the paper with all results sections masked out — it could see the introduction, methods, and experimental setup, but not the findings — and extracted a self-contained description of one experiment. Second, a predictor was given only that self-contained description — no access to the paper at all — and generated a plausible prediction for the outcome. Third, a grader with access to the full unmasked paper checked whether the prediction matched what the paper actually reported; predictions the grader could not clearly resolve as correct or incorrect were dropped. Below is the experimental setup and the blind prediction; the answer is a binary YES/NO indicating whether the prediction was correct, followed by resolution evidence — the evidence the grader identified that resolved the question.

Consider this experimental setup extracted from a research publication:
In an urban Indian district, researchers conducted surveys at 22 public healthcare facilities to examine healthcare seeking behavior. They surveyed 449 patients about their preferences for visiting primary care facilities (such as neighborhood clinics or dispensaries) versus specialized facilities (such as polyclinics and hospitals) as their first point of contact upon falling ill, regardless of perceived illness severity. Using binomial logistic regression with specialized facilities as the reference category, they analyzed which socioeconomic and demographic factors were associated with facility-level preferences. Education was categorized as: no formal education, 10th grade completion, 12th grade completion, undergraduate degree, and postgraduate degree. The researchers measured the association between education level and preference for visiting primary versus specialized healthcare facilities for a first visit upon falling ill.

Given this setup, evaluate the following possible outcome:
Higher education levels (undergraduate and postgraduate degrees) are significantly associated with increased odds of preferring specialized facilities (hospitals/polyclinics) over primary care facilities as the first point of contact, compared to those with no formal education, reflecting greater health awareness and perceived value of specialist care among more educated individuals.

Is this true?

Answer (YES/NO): YES